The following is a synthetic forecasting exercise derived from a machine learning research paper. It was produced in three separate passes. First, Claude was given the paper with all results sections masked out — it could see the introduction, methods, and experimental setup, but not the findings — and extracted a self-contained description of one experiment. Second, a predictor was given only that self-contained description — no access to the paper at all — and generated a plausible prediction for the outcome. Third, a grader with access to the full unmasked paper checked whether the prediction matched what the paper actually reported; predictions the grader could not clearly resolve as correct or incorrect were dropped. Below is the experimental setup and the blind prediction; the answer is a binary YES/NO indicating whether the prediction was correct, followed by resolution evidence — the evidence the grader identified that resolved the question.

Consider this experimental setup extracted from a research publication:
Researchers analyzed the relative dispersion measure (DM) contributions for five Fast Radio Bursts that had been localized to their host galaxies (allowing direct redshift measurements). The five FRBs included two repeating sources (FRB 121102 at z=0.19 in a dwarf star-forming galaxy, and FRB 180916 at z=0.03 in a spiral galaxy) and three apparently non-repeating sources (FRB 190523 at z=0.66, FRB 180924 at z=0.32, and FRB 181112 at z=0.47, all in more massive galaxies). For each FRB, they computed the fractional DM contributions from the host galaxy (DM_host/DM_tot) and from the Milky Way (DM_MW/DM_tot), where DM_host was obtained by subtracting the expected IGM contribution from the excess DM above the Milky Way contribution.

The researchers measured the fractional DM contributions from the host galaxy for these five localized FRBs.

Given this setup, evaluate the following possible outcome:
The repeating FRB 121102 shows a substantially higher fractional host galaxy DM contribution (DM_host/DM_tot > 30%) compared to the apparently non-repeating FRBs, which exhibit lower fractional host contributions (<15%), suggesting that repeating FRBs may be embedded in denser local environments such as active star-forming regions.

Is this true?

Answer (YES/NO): NO